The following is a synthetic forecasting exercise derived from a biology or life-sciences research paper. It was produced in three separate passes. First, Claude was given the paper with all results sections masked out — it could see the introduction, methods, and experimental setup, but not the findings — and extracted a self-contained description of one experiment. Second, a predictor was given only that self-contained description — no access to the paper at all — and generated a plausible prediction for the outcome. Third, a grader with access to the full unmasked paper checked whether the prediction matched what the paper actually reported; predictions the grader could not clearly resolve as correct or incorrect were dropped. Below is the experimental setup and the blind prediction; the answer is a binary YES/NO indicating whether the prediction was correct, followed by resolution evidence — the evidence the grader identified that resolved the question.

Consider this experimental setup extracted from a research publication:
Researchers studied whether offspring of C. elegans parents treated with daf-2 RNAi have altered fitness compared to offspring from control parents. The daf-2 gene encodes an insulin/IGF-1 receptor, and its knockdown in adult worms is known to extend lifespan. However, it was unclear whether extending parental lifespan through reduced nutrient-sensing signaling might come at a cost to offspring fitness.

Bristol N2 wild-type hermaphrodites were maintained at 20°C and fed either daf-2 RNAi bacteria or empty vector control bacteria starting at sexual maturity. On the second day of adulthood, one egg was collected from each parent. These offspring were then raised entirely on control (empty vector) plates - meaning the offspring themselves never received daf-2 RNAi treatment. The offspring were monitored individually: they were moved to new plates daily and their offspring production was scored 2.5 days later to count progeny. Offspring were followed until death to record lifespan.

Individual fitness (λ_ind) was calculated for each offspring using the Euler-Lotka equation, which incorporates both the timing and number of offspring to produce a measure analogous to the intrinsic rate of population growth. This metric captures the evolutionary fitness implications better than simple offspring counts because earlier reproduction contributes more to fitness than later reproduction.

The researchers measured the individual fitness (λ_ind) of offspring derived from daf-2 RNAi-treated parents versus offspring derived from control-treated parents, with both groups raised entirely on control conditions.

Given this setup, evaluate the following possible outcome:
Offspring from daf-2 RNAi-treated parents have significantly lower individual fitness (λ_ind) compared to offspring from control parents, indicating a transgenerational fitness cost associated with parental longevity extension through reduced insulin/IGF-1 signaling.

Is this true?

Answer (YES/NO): NO